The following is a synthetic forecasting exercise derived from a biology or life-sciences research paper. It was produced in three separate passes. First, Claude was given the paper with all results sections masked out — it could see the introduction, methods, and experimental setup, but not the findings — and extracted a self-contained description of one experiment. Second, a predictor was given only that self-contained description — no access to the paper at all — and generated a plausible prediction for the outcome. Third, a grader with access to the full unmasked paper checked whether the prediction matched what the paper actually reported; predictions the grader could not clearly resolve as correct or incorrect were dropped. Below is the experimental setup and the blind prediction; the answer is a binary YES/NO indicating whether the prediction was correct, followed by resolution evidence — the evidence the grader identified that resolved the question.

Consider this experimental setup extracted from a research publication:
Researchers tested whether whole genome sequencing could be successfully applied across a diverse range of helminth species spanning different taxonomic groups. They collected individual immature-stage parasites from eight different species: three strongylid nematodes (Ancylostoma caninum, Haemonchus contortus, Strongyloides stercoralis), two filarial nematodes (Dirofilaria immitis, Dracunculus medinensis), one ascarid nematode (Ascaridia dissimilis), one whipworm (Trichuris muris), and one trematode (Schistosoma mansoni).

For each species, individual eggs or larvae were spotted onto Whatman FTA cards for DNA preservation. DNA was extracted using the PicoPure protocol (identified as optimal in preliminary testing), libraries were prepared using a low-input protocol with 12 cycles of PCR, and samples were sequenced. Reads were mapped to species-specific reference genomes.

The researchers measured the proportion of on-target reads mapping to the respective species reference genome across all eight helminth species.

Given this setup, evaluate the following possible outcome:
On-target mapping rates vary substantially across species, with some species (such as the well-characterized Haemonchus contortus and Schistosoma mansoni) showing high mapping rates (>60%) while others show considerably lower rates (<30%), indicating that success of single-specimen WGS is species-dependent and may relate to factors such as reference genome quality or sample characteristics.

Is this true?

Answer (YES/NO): NO